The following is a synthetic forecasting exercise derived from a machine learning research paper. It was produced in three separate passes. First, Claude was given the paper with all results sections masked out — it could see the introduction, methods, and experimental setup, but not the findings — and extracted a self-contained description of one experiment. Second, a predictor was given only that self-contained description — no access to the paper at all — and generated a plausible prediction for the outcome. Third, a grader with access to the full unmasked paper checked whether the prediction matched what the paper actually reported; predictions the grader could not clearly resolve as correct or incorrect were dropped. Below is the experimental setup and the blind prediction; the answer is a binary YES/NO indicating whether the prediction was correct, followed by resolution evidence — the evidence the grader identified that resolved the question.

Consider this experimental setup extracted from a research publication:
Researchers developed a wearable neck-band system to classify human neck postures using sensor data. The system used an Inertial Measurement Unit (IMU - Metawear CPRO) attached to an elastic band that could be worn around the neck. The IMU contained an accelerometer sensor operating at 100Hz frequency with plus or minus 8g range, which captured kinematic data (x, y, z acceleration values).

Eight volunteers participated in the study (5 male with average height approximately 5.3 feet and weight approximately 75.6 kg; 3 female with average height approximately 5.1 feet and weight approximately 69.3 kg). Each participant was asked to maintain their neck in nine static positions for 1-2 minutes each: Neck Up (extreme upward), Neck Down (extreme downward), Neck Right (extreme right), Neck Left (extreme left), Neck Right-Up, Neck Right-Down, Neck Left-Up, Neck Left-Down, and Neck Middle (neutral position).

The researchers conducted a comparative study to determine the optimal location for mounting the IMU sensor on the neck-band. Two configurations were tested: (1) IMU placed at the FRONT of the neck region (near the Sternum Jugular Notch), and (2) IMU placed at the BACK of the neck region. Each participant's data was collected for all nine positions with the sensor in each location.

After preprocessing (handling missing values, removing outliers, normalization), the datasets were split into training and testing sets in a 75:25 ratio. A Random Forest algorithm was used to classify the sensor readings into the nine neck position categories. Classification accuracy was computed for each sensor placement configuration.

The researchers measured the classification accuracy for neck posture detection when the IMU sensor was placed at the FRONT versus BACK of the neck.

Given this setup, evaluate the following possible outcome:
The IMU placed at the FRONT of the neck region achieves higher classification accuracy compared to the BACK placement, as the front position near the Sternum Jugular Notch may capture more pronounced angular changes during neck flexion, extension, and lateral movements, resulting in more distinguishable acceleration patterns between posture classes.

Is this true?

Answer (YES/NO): YES